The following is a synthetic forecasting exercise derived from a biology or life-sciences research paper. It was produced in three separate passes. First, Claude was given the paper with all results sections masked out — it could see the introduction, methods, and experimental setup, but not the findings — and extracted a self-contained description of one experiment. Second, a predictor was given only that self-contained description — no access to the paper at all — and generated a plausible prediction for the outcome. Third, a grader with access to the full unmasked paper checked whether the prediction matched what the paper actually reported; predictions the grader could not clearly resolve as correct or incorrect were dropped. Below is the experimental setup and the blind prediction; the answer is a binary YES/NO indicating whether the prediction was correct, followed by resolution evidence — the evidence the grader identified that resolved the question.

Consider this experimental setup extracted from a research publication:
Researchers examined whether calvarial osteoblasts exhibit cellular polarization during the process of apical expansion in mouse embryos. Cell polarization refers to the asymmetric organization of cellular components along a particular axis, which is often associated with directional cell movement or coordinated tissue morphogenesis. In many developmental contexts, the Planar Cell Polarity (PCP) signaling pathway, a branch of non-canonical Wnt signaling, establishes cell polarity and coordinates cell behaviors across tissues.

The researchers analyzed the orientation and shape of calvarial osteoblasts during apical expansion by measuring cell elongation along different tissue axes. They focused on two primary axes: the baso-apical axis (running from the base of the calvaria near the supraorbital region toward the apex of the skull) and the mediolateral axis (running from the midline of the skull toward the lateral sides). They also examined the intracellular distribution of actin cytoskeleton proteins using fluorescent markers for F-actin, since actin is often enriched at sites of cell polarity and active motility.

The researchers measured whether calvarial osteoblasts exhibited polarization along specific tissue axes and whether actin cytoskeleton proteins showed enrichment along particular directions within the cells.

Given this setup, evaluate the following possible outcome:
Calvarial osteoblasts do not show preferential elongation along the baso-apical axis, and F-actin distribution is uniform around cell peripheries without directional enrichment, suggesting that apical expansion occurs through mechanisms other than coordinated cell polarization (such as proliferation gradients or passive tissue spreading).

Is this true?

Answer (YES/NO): NO